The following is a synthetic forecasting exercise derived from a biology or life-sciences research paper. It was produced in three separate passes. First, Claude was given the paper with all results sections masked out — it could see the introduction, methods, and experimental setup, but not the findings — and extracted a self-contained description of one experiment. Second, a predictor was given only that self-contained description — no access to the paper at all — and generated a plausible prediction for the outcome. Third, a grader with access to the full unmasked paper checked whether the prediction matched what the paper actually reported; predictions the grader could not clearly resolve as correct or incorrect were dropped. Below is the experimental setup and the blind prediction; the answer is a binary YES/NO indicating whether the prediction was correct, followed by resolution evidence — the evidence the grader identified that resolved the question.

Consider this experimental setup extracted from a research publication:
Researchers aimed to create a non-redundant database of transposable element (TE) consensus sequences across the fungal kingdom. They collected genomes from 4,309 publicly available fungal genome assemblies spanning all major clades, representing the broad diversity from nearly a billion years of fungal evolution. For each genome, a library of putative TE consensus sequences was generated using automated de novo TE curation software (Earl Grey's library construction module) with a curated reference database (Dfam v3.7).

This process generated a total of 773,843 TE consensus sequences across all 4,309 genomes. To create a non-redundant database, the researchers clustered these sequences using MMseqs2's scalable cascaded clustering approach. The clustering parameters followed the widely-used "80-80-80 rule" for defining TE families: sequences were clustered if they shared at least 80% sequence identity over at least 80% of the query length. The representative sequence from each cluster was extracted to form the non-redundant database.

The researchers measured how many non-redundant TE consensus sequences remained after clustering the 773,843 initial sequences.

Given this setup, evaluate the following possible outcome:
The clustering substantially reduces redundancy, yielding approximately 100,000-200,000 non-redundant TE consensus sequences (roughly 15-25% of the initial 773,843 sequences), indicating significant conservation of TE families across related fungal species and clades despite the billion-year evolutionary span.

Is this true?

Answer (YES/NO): NO